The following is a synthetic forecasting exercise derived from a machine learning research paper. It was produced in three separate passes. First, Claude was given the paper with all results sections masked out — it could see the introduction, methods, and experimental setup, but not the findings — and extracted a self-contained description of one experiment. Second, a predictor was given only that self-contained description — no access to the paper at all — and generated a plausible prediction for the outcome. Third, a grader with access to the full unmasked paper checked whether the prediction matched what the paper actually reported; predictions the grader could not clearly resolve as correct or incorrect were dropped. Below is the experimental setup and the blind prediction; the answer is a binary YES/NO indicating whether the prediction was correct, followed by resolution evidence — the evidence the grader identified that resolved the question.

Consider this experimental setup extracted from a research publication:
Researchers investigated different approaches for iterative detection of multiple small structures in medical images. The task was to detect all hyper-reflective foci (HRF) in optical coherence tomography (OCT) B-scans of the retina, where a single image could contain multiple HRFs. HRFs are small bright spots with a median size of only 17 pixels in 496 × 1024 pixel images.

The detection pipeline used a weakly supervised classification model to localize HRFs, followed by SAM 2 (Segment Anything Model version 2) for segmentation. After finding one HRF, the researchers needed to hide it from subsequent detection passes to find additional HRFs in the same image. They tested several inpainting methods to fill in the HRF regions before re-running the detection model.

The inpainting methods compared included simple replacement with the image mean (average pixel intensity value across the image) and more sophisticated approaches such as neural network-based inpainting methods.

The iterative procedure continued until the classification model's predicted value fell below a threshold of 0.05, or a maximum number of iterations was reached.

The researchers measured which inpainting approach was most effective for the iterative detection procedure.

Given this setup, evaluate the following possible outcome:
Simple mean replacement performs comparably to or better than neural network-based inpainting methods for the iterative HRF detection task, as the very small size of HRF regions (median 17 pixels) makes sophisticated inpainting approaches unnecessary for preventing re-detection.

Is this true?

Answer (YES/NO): YES